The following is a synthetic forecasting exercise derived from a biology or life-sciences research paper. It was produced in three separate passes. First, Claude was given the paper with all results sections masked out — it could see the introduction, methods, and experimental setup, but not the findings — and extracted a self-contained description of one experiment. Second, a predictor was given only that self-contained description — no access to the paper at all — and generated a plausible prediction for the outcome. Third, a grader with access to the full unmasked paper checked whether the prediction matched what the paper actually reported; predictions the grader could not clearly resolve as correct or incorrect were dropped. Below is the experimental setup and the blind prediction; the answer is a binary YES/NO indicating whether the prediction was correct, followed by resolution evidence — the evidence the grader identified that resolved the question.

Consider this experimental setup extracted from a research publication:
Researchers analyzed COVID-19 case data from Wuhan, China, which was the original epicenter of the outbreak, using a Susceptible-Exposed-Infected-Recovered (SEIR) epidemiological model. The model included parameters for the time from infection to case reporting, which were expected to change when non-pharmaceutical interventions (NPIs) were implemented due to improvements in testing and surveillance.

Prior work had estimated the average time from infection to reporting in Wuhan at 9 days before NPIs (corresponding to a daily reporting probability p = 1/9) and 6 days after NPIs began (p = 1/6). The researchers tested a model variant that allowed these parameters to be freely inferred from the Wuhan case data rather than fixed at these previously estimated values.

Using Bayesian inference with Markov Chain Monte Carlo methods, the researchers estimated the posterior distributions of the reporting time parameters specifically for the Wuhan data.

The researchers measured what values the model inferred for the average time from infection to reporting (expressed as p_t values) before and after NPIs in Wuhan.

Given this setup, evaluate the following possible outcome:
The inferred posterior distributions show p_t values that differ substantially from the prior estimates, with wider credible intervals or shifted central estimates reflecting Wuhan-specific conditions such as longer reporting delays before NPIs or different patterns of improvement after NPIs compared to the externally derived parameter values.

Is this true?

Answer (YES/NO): NO